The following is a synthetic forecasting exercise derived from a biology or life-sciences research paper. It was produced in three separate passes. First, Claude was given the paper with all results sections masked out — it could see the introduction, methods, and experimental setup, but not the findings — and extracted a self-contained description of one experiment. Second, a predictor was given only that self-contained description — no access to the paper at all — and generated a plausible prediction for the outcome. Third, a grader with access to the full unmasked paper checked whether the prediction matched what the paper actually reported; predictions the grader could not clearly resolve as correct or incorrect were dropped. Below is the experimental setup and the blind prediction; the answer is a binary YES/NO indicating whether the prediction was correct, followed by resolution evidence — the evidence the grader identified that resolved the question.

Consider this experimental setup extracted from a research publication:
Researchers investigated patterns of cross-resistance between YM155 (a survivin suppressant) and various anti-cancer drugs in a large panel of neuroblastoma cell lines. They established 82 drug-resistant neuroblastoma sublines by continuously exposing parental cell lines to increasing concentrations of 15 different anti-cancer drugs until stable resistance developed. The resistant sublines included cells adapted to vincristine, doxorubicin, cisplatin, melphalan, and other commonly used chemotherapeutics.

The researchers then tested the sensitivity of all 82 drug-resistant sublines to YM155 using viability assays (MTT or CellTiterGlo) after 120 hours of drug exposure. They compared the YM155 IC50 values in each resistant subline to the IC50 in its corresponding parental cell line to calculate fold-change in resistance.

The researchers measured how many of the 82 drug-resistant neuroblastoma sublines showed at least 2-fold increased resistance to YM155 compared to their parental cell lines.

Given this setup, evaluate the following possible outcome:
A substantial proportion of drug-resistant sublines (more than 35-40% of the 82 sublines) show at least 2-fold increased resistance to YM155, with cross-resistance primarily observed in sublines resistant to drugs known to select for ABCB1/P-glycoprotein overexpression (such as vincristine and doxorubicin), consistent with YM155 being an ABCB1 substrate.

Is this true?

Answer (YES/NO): YES